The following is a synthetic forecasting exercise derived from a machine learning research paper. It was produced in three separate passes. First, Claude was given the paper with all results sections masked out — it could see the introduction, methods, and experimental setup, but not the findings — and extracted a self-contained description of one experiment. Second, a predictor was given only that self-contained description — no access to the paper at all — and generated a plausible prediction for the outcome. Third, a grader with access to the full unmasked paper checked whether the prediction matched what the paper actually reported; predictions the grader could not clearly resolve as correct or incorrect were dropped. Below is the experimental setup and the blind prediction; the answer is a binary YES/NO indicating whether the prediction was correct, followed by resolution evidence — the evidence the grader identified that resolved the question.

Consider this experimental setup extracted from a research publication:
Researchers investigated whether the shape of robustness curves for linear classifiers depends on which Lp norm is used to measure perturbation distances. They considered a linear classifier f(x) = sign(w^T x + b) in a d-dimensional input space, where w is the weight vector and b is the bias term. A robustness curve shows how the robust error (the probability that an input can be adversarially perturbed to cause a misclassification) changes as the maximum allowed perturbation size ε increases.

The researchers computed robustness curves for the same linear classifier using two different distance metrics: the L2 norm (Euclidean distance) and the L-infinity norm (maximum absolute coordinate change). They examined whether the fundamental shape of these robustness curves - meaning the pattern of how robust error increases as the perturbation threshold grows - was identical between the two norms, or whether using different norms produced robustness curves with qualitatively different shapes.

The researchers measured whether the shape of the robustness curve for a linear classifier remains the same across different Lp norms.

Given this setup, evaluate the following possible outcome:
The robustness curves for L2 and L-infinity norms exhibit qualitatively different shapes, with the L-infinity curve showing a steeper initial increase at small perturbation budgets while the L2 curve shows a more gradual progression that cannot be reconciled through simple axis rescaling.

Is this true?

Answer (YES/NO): NO